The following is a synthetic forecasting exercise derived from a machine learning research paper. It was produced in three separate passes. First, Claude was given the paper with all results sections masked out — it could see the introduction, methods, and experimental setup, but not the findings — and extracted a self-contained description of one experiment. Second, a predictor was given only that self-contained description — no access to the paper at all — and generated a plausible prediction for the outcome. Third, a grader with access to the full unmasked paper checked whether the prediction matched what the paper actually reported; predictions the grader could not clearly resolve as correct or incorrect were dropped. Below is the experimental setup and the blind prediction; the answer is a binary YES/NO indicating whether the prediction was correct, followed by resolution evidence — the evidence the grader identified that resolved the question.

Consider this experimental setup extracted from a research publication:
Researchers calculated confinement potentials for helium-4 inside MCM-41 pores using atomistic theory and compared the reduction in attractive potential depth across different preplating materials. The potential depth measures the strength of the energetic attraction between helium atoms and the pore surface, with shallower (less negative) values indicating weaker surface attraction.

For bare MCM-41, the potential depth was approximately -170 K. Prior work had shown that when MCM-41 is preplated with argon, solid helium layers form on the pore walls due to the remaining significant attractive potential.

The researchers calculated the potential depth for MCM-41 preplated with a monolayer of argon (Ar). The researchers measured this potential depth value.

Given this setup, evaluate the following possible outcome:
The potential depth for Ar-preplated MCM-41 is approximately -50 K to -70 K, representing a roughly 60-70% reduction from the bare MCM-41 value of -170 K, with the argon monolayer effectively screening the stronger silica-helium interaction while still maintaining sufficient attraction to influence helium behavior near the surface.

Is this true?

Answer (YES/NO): YES